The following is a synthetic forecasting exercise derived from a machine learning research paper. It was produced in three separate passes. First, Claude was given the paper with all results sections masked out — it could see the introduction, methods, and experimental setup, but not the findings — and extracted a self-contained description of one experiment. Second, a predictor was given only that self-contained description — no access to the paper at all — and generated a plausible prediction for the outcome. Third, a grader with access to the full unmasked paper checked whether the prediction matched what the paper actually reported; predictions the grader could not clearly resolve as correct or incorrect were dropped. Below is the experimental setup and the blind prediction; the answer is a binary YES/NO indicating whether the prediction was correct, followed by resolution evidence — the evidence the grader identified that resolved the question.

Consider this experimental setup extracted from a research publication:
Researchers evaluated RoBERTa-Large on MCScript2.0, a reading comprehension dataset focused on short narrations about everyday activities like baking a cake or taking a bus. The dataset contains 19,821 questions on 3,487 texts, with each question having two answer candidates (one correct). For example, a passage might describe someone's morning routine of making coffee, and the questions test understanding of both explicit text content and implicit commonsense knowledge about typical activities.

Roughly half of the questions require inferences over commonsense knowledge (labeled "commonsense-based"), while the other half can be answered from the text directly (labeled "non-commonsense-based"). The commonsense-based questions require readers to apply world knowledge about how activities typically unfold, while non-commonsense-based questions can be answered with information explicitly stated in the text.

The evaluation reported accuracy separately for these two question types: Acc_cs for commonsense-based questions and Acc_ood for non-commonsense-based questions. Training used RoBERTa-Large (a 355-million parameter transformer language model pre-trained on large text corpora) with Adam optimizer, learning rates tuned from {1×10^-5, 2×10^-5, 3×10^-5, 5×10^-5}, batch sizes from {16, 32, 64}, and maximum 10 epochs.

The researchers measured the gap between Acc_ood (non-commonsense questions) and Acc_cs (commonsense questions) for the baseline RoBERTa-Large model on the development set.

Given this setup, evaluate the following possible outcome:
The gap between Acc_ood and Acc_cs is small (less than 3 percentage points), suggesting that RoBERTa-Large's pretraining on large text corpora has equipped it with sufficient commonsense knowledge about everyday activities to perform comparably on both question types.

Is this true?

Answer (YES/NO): NO